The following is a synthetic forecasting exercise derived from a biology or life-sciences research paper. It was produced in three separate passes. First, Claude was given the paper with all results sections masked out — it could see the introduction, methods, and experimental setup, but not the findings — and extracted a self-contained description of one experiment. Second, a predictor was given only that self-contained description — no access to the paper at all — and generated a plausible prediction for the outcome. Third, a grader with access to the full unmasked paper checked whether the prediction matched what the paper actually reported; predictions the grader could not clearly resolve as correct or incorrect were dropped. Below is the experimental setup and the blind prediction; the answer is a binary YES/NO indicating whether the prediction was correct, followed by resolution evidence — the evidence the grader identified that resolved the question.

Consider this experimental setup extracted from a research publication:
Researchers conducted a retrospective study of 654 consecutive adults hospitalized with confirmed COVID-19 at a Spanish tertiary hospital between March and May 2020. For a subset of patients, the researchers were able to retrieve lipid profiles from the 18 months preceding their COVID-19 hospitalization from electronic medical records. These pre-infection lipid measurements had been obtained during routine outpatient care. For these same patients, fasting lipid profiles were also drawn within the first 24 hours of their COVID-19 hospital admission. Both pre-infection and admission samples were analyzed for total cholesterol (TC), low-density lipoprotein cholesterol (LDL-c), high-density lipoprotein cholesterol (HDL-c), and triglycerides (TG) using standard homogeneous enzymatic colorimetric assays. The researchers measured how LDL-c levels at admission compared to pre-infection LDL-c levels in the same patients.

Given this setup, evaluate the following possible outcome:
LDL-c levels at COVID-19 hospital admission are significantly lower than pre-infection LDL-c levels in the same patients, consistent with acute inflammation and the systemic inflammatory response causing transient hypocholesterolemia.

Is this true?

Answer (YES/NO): YES